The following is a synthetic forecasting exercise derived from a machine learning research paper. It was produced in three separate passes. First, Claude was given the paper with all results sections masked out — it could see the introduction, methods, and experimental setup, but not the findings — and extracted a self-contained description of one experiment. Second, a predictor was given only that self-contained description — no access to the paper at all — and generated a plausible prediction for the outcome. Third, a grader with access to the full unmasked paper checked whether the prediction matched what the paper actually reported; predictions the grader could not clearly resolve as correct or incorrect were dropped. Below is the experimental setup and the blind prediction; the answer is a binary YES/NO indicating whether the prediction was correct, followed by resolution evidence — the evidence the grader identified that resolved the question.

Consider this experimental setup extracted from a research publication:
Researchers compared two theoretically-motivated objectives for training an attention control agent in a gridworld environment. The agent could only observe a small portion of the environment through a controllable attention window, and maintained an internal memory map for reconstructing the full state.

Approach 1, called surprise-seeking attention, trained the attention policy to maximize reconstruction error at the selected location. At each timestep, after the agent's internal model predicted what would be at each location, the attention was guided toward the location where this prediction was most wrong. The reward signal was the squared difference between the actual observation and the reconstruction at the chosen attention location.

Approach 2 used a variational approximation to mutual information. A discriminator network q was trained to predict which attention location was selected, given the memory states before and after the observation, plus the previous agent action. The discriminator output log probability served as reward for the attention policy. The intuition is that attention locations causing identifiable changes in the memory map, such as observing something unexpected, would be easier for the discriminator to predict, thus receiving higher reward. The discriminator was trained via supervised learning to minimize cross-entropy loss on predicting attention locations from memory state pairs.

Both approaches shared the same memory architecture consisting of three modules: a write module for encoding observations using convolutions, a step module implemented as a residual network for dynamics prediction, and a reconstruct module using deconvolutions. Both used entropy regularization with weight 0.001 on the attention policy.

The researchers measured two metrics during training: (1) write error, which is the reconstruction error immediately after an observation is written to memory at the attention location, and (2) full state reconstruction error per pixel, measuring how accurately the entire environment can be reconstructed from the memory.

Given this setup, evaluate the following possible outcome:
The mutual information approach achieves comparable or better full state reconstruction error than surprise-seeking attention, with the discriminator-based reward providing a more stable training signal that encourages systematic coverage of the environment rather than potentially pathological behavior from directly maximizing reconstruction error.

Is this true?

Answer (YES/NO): NO